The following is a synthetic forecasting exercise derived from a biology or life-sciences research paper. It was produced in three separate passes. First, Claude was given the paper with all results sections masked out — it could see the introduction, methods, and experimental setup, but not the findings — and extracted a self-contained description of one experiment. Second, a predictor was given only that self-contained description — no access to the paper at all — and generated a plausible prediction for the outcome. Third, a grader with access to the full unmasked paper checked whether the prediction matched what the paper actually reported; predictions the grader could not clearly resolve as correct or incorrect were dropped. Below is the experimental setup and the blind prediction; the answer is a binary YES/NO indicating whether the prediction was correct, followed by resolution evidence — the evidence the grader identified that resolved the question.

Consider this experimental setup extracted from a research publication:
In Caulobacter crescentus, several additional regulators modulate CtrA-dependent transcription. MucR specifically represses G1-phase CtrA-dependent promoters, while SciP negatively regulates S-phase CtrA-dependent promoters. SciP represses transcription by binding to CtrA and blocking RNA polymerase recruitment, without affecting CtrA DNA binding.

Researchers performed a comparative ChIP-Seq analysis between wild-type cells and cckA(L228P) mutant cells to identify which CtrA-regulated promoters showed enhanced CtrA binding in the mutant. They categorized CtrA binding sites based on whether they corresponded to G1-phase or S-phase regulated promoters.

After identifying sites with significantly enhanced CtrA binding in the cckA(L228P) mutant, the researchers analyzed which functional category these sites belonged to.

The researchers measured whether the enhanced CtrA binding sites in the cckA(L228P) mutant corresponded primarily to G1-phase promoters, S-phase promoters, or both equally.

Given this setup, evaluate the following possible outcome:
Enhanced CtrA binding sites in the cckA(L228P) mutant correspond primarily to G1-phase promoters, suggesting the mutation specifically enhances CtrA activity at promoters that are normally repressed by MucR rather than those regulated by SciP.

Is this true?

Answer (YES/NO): NO